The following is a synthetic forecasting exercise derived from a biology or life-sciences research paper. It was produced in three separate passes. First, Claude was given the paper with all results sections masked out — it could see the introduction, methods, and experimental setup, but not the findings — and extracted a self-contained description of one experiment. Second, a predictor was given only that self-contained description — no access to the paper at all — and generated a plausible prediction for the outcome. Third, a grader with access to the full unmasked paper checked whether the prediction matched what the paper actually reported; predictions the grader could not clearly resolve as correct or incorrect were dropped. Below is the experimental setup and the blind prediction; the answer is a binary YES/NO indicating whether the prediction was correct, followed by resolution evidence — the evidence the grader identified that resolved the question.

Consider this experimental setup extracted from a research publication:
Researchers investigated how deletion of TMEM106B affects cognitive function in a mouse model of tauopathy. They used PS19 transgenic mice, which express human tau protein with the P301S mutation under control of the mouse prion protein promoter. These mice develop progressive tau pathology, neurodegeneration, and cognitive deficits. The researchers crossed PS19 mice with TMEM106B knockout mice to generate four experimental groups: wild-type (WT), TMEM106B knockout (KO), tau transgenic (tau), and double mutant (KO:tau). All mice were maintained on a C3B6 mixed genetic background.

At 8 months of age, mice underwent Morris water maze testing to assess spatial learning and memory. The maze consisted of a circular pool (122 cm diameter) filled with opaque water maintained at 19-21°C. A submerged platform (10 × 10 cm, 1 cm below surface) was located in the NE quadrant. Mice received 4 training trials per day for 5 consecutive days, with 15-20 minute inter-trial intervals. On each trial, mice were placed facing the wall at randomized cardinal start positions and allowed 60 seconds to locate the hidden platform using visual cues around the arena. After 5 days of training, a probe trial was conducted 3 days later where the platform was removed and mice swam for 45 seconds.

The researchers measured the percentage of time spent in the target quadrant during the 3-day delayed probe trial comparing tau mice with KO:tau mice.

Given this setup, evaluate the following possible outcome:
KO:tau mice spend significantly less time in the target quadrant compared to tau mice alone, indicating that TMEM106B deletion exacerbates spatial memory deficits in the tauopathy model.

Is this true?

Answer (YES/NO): NO